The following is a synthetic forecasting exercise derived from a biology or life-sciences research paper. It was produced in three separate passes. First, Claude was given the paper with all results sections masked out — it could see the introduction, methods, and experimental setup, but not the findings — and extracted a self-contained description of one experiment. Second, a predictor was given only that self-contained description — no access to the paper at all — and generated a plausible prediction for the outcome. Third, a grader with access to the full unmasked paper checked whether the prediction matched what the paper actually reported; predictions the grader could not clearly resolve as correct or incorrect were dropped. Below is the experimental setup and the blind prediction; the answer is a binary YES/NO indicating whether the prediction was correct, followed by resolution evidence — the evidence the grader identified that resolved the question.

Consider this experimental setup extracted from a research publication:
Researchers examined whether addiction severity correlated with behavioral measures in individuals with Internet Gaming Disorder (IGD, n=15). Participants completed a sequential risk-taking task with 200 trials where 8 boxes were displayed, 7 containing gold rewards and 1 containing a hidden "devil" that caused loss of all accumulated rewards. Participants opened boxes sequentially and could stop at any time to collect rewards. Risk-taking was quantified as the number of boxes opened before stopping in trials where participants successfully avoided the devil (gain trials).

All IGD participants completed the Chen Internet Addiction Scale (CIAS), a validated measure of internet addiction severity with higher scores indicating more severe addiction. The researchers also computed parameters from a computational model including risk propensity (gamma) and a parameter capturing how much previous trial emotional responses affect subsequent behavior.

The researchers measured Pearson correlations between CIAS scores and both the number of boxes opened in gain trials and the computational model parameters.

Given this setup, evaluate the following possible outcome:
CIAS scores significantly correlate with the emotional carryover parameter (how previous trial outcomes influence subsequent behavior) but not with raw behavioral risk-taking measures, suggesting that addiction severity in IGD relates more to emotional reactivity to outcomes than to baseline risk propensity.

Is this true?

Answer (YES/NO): NO